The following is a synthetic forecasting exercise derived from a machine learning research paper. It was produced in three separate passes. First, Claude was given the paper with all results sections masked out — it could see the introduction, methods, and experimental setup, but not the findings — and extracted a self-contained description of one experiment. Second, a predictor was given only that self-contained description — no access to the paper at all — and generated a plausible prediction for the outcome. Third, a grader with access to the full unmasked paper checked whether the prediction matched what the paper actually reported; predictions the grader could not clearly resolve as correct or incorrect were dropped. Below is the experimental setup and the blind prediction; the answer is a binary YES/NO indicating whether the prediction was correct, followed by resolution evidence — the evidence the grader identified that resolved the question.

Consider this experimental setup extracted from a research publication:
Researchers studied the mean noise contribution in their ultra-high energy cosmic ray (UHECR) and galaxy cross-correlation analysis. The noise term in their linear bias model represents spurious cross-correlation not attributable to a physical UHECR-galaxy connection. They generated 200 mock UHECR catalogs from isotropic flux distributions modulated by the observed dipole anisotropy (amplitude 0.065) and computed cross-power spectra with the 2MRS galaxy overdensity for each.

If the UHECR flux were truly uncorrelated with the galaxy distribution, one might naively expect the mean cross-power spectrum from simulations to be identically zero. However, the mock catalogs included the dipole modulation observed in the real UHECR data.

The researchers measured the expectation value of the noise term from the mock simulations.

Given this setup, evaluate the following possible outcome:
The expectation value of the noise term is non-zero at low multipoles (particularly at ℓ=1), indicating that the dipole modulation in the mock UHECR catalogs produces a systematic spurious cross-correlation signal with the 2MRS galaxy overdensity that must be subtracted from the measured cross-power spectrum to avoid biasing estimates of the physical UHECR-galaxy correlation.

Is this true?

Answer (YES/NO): NO